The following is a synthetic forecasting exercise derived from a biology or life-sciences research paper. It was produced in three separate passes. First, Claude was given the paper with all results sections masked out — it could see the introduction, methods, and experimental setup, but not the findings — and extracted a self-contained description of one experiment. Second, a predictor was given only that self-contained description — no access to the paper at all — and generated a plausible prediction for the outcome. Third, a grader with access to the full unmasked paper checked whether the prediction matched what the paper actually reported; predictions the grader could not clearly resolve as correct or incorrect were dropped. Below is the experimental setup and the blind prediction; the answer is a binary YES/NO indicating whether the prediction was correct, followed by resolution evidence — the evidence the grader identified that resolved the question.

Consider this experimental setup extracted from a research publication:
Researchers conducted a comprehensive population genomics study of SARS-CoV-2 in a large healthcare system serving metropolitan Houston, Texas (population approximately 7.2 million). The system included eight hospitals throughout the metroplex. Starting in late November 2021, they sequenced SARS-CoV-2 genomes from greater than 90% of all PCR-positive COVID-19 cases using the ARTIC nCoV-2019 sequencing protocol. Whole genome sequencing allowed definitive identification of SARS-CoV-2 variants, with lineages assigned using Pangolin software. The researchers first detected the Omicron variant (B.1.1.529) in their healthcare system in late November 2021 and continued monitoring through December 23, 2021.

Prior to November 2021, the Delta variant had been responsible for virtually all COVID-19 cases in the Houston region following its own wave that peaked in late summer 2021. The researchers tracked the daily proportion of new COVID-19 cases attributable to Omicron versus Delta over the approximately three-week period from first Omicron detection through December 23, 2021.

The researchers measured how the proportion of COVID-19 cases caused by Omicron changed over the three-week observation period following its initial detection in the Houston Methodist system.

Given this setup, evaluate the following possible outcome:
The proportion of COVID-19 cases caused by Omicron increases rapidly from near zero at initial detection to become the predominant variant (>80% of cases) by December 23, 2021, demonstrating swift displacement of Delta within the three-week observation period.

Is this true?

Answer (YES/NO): YES